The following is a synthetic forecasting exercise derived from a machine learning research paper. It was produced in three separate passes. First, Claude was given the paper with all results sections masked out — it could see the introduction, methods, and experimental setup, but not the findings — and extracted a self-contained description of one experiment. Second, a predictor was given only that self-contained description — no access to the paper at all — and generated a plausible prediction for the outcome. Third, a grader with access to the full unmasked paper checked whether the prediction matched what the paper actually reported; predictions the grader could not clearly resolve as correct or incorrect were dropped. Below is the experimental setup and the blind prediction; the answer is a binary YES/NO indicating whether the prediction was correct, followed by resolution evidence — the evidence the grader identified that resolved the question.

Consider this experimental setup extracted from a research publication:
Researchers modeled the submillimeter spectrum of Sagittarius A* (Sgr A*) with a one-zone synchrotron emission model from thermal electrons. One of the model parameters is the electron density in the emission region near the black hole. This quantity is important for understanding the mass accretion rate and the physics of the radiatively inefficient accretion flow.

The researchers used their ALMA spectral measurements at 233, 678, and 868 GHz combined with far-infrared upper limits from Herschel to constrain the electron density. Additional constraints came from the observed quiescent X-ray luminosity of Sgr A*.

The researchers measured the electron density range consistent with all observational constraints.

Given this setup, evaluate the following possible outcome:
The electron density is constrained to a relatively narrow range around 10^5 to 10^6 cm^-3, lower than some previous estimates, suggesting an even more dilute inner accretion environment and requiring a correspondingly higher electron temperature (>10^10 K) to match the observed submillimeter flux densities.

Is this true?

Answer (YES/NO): NO